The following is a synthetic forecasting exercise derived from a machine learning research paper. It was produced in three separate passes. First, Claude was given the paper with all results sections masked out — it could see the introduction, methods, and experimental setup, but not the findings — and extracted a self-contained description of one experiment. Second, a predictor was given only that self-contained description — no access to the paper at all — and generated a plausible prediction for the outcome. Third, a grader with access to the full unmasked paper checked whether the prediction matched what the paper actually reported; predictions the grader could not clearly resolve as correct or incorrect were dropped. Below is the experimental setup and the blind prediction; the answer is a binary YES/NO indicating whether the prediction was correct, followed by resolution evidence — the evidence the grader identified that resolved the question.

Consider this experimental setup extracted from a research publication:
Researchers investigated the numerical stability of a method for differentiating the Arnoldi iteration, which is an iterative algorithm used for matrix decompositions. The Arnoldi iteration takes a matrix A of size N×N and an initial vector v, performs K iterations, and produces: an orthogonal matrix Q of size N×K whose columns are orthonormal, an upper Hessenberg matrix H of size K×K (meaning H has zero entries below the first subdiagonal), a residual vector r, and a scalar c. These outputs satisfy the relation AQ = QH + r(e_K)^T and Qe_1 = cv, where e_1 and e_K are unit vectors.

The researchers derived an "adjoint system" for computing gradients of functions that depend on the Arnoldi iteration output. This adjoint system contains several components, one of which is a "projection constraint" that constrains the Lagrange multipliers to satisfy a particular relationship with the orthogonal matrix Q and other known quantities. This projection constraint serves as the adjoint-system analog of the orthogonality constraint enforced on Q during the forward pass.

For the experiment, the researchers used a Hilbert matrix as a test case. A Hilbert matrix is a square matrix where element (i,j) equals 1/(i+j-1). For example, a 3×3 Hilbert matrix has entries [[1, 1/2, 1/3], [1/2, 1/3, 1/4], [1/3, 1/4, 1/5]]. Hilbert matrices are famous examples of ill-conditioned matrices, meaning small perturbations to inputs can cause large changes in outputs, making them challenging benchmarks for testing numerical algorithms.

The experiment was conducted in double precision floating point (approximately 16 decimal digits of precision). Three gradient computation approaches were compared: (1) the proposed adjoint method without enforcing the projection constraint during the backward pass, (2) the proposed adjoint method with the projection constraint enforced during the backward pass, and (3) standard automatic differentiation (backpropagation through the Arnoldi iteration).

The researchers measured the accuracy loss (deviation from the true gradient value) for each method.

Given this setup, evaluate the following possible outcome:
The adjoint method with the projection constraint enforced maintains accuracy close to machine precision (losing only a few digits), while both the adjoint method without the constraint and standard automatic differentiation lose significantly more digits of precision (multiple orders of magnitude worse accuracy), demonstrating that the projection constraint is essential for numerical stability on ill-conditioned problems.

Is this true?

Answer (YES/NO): NO